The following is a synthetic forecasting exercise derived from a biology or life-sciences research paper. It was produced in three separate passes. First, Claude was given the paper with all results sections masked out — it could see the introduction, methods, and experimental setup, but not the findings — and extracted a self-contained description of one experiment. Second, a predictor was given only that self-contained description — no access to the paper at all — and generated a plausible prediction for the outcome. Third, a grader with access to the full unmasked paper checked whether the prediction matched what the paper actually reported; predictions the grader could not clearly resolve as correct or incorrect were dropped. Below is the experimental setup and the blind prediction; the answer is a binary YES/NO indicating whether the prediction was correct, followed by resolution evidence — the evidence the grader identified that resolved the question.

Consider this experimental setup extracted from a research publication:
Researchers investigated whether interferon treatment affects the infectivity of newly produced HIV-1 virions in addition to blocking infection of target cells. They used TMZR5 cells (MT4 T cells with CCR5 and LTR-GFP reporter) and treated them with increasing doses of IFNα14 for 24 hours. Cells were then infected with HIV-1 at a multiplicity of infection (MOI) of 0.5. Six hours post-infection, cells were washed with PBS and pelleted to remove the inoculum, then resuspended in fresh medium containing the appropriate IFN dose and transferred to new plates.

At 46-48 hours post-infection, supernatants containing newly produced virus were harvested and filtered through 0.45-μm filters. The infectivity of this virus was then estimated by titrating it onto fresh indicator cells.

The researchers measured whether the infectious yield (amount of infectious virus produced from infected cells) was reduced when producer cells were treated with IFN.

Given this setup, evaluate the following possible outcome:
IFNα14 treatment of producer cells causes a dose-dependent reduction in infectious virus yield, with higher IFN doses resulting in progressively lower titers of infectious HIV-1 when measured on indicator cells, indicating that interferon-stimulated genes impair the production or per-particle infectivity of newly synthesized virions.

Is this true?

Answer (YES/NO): YES